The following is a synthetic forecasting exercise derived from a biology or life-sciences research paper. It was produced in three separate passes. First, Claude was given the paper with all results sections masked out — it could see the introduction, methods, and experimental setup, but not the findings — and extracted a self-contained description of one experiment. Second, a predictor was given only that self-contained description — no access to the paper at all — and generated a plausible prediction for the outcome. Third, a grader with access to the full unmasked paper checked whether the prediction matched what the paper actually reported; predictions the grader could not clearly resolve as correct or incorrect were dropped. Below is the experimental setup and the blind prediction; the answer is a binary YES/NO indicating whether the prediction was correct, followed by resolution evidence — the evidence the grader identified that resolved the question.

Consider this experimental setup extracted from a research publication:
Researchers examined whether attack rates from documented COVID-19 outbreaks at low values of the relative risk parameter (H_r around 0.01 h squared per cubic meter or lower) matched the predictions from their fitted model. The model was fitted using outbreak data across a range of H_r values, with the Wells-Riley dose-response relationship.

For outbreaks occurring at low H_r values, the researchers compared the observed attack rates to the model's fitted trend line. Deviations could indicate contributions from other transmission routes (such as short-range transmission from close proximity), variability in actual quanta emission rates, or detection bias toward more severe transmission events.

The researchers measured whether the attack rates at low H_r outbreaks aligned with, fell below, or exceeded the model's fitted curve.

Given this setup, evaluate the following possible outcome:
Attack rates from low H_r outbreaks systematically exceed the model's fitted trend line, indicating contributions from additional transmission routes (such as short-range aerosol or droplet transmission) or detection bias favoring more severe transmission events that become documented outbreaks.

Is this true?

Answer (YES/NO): YES